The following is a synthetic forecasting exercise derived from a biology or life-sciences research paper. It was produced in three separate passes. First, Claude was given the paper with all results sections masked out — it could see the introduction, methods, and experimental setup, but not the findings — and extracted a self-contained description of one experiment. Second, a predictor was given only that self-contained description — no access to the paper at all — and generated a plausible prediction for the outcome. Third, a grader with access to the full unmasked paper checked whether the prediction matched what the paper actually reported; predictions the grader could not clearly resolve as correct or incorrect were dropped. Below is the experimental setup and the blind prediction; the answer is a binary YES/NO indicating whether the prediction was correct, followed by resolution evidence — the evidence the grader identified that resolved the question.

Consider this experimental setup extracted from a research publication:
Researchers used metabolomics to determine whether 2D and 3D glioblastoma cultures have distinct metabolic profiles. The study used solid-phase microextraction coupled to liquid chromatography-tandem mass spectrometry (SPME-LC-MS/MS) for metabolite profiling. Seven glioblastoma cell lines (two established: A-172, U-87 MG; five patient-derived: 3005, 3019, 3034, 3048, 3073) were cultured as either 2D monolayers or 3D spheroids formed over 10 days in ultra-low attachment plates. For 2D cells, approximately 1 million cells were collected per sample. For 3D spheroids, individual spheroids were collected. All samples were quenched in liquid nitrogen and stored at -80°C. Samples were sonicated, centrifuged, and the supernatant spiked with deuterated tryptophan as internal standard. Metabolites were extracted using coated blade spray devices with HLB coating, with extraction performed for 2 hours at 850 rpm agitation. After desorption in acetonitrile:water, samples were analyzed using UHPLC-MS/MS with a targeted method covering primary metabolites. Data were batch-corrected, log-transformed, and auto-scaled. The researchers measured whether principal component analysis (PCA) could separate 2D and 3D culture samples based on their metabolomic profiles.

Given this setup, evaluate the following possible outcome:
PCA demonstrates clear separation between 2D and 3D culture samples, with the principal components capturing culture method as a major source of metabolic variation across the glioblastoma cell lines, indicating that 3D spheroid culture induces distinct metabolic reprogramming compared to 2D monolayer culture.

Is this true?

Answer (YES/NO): NO